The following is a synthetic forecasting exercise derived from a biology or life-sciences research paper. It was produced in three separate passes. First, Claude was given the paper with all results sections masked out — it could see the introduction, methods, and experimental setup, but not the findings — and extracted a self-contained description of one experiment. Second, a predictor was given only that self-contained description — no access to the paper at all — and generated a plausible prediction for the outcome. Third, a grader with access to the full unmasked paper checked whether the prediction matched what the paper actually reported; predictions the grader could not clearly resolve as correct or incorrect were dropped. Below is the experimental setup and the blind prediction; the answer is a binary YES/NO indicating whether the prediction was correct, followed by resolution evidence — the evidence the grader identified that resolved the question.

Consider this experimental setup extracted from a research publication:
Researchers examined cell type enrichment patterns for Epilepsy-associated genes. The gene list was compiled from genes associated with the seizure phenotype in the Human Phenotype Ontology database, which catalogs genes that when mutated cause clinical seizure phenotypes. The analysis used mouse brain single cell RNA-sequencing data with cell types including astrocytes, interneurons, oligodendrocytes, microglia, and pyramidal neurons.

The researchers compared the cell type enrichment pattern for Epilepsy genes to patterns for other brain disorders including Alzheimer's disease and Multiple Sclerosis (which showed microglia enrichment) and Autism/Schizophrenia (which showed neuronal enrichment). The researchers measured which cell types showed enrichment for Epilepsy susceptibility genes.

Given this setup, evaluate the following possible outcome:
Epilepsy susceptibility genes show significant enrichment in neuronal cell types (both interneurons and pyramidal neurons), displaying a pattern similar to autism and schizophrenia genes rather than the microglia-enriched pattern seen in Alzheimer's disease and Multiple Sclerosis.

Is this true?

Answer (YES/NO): NO